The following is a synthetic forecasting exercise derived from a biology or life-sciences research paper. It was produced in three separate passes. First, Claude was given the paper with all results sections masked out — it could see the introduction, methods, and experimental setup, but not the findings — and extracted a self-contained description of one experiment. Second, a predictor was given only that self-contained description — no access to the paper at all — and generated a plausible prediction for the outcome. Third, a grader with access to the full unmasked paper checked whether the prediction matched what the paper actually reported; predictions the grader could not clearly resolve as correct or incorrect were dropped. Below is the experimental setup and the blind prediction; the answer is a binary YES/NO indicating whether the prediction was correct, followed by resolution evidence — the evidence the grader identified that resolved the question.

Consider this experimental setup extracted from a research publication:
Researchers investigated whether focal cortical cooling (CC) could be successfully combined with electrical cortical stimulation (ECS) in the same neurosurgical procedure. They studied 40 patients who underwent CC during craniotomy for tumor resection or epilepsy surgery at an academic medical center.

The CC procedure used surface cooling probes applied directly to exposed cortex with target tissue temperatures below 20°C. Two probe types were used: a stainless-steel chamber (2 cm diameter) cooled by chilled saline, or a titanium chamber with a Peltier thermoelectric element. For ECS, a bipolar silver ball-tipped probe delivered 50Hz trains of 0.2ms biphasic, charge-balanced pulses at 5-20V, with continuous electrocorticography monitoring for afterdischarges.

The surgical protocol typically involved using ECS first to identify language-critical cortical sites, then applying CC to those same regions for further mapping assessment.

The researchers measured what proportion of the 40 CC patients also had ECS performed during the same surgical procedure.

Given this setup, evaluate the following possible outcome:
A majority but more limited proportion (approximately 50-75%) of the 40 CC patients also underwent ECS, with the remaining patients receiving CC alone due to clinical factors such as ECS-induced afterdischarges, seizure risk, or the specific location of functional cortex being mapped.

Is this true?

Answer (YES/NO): NO